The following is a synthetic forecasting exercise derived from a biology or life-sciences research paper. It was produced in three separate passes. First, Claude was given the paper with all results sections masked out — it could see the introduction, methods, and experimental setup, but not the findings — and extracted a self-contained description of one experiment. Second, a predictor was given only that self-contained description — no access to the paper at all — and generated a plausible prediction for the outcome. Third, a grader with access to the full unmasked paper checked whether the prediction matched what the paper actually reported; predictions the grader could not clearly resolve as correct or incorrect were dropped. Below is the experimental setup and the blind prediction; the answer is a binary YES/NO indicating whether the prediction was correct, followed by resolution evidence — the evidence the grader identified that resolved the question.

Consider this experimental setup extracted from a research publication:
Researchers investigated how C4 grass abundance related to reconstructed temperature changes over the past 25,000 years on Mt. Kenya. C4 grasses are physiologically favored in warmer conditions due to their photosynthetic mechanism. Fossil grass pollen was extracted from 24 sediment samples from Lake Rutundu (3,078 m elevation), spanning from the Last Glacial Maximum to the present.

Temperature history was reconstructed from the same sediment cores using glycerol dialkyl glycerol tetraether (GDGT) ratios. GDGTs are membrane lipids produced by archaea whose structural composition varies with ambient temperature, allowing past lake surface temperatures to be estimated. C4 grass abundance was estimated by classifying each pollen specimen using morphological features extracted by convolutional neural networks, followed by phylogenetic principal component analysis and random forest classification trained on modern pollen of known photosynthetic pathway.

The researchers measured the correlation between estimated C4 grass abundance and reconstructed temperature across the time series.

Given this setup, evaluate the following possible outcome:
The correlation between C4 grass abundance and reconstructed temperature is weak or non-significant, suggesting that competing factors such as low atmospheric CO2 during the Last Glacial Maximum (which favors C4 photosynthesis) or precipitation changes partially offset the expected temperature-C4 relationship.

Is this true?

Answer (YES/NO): NO